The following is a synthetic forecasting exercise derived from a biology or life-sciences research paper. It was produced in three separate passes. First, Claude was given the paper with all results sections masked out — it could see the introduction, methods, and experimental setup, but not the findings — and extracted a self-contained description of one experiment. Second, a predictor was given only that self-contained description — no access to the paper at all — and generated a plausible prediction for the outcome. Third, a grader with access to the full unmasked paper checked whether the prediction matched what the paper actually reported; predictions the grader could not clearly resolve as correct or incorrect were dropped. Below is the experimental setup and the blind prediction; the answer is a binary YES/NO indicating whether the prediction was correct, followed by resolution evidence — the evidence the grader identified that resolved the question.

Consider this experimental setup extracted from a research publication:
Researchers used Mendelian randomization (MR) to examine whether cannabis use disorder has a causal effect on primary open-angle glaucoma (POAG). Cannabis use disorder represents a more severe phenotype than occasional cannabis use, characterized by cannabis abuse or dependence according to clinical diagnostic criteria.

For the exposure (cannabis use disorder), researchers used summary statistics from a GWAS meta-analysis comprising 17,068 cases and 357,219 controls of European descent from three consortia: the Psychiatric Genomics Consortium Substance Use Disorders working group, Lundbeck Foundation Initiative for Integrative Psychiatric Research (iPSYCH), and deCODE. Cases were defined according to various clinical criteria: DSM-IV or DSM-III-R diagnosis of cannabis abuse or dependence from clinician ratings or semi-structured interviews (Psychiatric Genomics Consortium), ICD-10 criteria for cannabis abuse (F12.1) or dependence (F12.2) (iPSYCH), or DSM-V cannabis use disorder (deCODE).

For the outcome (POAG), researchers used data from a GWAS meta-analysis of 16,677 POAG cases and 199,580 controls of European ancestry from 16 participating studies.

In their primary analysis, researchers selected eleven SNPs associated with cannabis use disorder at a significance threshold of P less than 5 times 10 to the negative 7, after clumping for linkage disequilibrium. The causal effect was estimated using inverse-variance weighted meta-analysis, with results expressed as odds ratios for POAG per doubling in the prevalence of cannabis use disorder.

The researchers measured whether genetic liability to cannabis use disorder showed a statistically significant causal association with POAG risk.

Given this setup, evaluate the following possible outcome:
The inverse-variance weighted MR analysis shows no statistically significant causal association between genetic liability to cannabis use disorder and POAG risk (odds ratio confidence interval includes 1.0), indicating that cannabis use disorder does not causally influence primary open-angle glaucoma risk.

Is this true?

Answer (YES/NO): YES